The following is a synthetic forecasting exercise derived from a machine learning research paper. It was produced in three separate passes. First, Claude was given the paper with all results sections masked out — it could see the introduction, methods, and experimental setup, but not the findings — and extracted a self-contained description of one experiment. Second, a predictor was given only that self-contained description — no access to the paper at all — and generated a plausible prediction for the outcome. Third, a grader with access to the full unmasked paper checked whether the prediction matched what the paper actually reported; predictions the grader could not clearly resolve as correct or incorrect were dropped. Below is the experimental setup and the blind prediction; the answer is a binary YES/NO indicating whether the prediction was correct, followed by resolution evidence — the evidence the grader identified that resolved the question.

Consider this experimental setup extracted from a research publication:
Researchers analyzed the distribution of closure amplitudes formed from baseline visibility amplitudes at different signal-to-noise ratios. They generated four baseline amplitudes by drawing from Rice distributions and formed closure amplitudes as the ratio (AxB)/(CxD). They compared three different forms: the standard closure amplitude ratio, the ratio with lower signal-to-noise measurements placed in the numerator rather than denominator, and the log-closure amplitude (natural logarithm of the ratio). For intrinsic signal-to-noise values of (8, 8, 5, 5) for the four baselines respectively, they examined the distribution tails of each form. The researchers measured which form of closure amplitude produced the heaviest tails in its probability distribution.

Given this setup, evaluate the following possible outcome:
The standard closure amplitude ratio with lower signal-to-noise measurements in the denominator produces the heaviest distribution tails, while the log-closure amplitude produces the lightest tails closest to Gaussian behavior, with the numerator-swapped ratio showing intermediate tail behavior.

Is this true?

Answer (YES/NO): YES